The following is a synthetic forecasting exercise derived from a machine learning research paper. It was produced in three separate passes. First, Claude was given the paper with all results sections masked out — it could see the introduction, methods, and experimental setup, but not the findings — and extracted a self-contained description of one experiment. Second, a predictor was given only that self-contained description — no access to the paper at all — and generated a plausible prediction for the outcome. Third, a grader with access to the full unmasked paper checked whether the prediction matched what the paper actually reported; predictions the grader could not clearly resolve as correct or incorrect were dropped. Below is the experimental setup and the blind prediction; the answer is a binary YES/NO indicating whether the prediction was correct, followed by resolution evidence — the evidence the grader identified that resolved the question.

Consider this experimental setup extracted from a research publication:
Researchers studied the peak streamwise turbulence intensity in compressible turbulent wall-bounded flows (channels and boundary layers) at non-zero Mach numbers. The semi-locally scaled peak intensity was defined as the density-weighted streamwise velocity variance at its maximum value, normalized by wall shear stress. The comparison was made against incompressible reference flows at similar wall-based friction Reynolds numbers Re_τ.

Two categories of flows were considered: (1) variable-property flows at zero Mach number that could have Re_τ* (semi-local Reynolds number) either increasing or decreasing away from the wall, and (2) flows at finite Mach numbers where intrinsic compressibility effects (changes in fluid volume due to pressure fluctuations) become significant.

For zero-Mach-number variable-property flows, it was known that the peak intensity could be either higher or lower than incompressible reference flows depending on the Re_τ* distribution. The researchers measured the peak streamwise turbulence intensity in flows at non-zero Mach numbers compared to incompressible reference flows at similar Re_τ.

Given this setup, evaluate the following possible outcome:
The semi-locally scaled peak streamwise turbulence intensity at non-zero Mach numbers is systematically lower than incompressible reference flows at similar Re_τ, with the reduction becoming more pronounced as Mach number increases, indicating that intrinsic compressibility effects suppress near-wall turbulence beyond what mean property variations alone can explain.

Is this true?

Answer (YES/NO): NO